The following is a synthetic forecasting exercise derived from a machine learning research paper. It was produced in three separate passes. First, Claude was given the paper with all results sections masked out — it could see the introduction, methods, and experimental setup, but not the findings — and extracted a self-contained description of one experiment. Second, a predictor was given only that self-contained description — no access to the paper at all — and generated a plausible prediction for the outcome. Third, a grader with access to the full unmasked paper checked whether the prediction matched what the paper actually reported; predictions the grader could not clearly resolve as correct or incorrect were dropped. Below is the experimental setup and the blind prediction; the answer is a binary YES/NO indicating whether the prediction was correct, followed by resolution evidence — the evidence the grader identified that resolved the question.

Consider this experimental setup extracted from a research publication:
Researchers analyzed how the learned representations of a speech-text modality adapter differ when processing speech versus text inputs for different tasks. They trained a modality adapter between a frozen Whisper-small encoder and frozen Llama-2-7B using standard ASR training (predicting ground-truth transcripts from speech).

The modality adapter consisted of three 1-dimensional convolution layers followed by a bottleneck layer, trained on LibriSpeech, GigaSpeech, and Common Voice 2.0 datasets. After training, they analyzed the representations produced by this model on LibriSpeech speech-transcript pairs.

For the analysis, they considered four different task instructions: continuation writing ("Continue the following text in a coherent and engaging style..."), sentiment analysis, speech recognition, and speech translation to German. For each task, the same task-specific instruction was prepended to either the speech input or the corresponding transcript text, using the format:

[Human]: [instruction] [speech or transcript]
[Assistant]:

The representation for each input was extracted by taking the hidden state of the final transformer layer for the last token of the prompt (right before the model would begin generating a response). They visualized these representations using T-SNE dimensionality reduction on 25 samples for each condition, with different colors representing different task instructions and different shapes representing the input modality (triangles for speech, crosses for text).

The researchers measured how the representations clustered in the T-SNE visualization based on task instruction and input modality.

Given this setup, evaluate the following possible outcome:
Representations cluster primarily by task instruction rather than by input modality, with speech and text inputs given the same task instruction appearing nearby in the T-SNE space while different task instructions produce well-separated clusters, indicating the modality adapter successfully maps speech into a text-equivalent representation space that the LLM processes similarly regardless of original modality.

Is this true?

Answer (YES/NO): NO